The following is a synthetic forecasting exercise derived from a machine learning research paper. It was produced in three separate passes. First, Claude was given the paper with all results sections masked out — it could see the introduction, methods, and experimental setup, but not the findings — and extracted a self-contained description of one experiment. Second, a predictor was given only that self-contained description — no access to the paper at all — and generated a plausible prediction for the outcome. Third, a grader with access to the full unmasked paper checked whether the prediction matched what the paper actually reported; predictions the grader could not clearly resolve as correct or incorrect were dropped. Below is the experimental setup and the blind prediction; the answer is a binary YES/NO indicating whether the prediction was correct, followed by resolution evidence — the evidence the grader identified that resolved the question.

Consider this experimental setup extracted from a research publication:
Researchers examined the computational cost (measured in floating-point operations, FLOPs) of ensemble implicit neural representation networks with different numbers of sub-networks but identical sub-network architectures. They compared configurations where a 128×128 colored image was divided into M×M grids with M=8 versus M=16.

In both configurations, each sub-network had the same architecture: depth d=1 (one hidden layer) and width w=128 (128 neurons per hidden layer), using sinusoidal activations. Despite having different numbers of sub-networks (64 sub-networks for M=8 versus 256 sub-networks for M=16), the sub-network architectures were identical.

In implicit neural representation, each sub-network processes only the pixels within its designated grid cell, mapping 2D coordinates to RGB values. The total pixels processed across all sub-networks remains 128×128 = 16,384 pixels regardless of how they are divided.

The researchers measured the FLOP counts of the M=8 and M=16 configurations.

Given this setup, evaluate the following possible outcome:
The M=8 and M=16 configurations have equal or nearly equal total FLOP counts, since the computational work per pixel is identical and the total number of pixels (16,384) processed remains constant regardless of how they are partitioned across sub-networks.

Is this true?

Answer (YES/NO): YES